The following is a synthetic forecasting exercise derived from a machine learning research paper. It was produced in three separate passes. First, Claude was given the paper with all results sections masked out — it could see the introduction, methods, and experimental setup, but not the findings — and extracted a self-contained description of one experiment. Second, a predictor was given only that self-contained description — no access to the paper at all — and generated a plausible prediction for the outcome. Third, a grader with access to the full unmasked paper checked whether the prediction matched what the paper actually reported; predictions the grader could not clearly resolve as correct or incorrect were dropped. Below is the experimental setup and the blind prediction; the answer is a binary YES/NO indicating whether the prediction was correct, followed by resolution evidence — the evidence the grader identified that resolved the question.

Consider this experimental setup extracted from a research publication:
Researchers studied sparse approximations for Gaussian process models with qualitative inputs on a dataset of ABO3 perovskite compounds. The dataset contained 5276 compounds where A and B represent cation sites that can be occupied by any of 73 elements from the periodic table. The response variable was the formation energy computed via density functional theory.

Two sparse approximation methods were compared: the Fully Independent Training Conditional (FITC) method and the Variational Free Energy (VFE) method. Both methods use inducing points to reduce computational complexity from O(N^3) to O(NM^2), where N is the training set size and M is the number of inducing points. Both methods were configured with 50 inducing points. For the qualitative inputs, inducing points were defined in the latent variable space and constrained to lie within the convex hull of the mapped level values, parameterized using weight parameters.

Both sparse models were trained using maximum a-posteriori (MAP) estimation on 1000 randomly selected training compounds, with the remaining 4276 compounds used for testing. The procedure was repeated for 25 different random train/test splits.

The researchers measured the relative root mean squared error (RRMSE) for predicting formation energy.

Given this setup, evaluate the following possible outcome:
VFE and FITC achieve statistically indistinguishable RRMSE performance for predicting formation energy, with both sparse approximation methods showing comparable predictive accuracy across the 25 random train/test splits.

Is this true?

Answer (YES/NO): NO